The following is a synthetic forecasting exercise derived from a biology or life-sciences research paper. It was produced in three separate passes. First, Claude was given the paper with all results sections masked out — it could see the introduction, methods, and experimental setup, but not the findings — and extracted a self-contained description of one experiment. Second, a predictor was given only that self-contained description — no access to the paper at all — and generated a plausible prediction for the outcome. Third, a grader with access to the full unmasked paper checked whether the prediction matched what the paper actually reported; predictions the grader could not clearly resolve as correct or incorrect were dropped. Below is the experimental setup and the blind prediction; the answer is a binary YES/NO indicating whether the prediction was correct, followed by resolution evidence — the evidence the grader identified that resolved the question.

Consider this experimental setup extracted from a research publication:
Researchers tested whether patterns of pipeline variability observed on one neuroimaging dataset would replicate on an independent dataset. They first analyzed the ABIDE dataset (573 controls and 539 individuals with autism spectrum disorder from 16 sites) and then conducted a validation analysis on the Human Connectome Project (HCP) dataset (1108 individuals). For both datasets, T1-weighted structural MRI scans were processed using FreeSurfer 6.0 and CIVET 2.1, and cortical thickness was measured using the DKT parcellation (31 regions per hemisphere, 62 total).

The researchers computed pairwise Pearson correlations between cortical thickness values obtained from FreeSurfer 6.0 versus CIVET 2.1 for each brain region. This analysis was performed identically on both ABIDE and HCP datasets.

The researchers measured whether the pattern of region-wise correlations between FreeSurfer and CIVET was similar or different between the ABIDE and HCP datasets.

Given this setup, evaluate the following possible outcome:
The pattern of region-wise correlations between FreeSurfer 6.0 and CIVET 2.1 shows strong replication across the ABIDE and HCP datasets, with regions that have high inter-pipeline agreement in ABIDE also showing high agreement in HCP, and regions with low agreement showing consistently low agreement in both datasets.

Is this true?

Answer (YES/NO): YES